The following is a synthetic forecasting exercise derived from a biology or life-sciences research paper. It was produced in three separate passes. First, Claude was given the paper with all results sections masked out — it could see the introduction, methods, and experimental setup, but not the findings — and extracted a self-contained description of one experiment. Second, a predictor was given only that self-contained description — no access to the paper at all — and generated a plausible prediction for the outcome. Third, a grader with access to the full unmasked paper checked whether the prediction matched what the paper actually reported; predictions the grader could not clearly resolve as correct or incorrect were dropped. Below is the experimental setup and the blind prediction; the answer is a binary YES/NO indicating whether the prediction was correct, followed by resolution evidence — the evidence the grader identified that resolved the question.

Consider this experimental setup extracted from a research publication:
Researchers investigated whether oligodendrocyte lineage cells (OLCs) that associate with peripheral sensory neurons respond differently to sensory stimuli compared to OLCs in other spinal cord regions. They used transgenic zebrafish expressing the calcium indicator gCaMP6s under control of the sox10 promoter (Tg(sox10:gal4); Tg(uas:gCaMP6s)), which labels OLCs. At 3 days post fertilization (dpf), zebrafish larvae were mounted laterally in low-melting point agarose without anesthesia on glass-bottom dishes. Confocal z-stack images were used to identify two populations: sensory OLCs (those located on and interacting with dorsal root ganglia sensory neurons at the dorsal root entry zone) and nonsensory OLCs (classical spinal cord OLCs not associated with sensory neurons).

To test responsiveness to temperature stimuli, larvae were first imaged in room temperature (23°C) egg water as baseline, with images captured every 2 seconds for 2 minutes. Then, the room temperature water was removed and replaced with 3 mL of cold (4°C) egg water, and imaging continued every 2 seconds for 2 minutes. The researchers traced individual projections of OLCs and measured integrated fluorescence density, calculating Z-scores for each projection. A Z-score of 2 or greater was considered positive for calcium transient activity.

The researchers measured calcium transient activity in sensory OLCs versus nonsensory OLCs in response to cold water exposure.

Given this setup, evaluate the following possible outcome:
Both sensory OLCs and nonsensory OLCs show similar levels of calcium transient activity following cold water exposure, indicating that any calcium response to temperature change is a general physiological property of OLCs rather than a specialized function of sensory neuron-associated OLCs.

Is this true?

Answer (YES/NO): NO